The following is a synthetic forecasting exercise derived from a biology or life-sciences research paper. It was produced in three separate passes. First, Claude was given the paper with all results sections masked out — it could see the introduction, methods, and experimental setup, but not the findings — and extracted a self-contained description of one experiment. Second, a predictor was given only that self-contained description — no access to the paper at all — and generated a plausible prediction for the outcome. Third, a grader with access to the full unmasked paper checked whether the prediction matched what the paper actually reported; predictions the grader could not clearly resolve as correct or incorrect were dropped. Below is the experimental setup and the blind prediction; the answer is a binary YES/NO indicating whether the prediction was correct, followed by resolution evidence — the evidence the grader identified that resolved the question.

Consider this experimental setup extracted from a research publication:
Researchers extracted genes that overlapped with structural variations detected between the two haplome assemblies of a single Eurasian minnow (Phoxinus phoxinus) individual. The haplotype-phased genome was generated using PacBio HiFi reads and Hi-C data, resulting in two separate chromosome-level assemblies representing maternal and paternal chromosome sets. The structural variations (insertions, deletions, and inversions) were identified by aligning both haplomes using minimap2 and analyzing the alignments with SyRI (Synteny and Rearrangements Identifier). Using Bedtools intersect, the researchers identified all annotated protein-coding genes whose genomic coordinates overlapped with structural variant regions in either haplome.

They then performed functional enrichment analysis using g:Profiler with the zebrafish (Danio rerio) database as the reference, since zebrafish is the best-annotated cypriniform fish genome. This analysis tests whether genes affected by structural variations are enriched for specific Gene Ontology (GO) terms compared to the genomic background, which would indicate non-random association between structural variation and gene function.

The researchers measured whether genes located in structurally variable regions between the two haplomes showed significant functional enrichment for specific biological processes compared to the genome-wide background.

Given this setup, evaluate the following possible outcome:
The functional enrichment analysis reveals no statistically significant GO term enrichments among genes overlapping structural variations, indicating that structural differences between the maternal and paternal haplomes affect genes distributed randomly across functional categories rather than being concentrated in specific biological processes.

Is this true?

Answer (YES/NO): NO